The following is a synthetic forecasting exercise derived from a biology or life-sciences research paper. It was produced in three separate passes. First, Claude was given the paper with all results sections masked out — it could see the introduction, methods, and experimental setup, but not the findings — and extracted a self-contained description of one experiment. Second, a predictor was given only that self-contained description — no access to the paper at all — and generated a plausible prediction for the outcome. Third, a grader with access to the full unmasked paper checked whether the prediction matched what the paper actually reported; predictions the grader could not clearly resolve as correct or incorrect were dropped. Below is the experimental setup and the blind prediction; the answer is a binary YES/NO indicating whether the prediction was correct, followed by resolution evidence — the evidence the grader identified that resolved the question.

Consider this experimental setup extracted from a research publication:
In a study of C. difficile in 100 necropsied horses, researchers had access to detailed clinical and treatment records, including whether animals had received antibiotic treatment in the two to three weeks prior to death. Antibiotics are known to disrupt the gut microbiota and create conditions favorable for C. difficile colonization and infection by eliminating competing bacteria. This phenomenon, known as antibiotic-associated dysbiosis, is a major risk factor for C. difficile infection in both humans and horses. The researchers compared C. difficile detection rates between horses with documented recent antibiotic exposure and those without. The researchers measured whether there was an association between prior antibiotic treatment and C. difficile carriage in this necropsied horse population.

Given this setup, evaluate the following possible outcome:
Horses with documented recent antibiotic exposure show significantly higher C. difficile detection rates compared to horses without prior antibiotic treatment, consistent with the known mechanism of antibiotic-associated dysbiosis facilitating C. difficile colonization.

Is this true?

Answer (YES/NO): NO